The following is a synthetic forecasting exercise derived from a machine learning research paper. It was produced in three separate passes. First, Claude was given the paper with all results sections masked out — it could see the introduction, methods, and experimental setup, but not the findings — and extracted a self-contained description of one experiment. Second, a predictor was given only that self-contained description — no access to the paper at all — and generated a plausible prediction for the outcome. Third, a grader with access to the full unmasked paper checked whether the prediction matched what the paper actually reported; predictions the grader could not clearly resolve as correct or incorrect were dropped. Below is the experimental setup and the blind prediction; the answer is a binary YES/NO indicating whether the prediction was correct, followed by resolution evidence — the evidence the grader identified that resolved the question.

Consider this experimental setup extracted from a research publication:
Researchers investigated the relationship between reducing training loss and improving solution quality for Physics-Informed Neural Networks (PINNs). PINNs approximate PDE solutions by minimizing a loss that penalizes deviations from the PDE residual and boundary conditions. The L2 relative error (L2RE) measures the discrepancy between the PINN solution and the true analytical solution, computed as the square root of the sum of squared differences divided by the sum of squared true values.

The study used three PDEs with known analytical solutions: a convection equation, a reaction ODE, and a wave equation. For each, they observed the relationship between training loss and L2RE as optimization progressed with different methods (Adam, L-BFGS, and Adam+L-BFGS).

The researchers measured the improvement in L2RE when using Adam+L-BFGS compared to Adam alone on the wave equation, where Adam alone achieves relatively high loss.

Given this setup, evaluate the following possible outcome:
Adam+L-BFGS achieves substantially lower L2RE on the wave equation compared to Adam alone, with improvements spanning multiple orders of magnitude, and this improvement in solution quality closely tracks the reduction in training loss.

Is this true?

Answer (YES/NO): NO